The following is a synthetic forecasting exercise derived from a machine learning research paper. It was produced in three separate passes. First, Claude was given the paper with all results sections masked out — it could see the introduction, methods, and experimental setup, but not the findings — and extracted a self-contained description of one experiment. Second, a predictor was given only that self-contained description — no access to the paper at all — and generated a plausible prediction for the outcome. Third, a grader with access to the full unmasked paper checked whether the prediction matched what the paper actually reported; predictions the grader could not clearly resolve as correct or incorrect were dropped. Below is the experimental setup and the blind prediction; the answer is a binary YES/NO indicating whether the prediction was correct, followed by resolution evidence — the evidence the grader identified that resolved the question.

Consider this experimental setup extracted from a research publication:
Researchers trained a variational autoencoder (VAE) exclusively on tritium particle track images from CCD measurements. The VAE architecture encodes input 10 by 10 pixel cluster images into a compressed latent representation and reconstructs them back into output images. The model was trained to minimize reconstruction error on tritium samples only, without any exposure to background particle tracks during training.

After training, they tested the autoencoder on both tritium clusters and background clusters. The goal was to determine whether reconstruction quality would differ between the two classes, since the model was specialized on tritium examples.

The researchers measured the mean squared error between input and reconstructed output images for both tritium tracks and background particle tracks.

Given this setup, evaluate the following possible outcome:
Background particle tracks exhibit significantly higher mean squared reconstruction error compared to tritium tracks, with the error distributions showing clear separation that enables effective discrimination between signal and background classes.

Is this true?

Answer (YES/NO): YES